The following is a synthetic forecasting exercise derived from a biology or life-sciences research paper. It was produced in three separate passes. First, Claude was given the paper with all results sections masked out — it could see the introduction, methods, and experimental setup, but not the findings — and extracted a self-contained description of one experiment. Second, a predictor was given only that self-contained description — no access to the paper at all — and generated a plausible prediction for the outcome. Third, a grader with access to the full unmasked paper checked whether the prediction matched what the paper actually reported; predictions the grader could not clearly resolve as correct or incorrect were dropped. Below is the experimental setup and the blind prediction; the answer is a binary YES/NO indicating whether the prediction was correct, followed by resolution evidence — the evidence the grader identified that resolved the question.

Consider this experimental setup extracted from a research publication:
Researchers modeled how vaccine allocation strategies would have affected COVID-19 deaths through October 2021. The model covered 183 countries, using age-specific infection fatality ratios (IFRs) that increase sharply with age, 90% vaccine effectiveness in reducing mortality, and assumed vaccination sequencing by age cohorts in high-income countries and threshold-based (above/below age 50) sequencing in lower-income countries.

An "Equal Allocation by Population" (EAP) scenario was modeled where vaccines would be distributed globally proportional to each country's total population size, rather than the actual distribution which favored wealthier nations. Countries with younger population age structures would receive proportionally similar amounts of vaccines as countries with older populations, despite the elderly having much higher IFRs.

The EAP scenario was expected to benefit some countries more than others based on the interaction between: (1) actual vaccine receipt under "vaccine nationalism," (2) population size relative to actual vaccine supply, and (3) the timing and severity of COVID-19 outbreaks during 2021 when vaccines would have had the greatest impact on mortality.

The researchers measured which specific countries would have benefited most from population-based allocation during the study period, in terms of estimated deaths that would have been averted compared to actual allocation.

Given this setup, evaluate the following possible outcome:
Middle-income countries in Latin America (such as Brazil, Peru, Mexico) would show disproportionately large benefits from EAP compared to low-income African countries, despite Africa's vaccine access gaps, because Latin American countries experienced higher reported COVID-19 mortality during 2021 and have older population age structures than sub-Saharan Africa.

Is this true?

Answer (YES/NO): NO